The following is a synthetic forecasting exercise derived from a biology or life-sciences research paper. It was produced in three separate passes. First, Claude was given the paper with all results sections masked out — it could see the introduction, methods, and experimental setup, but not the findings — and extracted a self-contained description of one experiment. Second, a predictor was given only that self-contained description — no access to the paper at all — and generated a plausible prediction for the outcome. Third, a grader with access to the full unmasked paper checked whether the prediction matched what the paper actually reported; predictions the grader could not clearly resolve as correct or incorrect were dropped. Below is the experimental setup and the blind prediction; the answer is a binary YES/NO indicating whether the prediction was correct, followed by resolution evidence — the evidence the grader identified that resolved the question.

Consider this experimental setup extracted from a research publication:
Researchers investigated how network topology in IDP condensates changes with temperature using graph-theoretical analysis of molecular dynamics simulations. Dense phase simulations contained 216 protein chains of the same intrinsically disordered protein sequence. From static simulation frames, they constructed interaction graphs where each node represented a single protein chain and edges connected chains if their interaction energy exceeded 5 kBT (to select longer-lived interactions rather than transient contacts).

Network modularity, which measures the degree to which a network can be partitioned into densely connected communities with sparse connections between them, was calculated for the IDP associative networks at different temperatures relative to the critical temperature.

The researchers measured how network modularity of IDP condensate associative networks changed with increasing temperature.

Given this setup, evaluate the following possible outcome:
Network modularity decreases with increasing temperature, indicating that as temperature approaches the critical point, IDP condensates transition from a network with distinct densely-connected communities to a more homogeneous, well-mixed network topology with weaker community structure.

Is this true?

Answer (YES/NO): YES